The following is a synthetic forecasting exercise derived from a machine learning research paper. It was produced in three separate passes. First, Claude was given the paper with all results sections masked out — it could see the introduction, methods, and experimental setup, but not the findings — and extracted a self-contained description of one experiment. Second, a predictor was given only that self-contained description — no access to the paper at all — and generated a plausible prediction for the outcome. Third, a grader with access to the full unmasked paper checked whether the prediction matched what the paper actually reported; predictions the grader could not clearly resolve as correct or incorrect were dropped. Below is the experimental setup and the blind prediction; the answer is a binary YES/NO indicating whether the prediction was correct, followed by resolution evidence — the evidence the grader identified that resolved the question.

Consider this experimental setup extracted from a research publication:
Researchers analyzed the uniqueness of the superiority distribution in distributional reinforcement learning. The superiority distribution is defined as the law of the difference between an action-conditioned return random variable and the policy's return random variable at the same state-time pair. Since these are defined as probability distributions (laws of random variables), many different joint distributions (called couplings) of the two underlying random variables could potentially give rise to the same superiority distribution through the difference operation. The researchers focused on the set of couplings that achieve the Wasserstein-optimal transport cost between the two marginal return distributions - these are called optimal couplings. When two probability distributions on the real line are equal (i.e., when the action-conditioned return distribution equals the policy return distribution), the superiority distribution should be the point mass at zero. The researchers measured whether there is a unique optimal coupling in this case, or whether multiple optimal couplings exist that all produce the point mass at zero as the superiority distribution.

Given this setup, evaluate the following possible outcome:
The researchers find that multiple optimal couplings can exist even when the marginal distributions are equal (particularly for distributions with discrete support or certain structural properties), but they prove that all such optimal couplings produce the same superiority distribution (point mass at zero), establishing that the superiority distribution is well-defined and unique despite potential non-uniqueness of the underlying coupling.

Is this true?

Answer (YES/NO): NO